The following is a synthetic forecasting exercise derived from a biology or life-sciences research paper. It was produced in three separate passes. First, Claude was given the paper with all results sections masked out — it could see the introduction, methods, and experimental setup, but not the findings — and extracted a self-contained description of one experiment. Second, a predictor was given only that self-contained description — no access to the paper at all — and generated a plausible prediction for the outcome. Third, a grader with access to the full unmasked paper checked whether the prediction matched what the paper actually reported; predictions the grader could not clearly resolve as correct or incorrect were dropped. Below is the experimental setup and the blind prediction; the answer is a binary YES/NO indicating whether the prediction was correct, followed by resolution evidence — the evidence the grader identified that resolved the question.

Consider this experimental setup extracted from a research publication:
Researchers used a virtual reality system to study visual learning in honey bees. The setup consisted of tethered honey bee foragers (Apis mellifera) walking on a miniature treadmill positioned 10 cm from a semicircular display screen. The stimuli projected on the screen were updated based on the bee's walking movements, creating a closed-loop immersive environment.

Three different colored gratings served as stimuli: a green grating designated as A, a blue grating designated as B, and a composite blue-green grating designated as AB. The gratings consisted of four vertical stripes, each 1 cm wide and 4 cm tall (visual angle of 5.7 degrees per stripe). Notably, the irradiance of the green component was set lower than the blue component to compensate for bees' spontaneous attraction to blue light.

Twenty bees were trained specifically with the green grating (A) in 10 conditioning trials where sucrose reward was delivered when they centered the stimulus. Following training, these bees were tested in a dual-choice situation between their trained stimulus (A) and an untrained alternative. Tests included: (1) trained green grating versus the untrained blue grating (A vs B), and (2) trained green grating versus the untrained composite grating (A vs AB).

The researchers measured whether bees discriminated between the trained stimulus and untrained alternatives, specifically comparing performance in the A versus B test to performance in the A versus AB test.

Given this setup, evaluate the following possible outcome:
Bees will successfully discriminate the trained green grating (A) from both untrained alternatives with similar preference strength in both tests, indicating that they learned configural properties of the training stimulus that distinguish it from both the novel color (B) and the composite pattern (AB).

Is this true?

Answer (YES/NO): NO